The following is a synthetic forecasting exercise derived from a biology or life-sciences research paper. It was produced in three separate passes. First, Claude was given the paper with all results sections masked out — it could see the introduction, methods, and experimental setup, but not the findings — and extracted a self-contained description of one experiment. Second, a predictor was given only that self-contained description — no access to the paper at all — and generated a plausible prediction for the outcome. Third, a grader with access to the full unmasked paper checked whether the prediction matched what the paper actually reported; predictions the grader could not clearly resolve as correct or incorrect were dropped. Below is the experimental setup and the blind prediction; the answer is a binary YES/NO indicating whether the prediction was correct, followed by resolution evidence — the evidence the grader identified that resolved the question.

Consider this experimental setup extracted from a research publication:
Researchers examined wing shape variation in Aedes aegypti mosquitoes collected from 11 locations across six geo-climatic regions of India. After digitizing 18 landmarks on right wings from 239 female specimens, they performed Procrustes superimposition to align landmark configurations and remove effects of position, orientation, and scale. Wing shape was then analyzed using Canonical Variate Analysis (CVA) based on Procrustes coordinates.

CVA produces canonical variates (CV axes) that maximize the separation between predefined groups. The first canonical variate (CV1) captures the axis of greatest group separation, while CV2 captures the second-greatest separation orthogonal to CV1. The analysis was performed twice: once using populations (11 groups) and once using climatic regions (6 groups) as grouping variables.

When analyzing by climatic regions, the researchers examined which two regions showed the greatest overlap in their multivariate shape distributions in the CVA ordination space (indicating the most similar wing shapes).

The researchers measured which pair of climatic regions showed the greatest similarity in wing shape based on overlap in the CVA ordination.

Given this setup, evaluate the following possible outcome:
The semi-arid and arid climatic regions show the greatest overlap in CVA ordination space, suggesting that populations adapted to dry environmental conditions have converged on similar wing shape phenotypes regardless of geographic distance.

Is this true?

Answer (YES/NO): NO